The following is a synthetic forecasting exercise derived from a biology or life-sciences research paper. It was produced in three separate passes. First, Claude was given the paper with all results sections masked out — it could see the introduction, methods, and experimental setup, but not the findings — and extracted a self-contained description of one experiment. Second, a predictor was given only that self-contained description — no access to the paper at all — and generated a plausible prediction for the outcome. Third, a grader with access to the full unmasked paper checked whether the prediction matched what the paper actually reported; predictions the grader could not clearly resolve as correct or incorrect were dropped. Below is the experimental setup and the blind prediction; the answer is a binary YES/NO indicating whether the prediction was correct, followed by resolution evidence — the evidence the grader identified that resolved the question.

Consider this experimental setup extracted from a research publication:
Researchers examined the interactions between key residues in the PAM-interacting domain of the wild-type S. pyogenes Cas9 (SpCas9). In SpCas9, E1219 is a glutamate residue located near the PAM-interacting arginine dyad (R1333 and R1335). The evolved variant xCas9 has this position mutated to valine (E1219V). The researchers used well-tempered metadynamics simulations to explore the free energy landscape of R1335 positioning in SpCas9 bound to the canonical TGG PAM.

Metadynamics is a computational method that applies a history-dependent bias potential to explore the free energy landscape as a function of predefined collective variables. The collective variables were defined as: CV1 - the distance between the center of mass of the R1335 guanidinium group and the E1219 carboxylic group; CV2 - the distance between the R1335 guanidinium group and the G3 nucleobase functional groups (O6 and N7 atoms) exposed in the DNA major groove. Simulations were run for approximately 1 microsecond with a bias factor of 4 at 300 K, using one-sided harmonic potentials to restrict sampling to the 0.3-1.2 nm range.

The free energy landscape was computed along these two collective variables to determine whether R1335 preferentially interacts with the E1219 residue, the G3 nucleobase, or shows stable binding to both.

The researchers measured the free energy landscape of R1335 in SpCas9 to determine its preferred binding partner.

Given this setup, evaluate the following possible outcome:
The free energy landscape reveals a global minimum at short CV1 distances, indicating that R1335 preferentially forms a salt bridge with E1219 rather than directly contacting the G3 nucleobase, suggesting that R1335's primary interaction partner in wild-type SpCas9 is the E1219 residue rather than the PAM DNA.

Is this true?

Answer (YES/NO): NO